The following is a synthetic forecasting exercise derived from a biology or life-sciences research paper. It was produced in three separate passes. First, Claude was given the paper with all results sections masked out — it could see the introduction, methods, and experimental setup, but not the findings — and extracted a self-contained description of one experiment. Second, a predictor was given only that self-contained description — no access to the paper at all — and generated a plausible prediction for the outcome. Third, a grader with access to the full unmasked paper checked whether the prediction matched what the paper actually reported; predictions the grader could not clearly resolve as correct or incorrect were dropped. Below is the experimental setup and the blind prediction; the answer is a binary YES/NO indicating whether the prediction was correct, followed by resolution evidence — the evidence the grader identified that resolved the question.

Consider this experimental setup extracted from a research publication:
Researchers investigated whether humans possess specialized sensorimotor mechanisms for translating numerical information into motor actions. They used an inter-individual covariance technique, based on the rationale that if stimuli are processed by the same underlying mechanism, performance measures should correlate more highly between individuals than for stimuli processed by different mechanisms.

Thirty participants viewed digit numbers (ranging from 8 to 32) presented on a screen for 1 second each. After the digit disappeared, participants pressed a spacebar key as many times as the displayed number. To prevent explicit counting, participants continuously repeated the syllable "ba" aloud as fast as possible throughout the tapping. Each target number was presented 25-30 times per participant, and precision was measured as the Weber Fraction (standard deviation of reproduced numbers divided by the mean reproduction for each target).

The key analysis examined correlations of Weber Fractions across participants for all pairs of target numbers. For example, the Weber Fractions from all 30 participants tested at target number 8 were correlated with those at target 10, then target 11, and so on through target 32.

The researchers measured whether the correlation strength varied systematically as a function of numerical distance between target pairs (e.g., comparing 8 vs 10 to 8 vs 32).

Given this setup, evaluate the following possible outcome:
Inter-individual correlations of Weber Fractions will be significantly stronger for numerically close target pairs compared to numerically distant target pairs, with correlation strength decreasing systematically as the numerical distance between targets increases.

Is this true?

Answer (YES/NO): YES